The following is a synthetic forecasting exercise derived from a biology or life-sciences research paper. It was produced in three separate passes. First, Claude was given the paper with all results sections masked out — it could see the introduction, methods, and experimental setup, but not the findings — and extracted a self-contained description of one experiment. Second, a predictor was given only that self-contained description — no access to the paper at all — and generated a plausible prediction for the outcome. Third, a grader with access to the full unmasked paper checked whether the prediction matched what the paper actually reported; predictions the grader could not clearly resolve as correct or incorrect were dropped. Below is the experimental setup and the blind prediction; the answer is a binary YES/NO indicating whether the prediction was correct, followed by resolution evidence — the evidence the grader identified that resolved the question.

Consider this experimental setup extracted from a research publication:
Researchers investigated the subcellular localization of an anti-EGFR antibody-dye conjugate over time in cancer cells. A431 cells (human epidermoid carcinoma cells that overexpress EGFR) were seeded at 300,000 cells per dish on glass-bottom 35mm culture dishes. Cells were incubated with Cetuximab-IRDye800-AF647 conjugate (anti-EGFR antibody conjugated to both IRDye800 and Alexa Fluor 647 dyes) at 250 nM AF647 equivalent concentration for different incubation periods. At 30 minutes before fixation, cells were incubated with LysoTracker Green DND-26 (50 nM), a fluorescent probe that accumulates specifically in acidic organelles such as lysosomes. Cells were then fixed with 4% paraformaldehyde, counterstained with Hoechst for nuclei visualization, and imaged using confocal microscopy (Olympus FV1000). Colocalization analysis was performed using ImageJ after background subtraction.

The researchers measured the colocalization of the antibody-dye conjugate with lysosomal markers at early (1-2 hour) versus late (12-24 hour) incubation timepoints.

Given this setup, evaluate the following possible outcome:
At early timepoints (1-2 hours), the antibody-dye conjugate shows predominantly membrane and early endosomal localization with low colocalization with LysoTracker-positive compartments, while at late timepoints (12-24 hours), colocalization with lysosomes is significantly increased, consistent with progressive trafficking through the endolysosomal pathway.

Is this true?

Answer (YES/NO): YES